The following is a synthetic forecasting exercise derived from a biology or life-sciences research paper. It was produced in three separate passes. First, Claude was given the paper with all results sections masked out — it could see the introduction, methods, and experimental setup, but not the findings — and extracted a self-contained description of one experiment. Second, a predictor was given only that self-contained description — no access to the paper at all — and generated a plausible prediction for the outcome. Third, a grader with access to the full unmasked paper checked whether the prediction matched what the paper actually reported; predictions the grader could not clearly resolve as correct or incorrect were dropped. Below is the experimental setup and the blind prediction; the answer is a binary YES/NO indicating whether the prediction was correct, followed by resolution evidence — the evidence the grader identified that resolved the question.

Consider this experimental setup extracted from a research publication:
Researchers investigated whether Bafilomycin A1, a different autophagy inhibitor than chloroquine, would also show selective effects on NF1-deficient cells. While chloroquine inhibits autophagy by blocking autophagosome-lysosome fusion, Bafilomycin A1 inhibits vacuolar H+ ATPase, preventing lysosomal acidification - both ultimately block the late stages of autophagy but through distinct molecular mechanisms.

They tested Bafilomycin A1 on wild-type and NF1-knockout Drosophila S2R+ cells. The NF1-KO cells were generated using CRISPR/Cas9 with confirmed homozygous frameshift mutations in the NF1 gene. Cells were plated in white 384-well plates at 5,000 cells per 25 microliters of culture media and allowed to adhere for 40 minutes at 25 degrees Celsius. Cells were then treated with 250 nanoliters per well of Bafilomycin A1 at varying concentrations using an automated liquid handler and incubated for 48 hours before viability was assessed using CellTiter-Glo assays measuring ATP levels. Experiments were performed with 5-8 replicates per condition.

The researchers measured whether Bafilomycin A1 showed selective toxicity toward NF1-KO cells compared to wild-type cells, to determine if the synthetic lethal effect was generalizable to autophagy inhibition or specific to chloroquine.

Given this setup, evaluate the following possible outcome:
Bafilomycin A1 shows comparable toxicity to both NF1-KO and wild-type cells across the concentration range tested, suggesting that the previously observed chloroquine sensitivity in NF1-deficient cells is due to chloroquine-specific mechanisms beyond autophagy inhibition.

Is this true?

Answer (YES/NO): NO